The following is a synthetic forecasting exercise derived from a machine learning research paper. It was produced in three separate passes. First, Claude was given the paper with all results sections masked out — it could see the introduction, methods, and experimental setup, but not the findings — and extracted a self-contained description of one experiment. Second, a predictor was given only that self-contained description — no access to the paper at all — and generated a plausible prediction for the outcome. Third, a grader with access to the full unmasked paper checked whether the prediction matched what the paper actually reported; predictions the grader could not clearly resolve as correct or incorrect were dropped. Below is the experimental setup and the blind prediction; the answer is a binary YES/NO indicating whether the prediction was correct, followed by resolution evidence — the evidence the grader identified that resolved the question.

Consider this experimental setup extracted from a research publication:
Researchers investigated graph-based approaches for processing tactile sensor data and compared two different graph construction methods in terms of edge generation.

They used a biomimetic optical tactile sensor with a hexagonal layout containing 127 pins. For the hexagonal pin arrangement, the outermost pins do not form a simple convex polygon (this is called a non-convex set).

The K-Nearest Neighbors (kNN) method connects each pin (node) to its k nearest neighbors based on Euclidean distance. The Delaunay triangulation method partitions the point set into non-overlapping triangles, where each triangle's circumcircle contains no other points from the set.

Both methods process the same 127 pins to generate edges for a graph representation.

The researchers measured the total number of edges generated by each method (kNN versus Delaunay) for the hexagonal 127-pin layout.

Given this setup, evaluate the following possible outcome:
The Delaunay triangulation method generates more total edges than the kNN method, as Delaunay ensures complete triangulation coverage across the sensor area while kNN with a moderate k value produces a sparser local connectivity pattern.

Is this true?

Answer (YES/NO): NO